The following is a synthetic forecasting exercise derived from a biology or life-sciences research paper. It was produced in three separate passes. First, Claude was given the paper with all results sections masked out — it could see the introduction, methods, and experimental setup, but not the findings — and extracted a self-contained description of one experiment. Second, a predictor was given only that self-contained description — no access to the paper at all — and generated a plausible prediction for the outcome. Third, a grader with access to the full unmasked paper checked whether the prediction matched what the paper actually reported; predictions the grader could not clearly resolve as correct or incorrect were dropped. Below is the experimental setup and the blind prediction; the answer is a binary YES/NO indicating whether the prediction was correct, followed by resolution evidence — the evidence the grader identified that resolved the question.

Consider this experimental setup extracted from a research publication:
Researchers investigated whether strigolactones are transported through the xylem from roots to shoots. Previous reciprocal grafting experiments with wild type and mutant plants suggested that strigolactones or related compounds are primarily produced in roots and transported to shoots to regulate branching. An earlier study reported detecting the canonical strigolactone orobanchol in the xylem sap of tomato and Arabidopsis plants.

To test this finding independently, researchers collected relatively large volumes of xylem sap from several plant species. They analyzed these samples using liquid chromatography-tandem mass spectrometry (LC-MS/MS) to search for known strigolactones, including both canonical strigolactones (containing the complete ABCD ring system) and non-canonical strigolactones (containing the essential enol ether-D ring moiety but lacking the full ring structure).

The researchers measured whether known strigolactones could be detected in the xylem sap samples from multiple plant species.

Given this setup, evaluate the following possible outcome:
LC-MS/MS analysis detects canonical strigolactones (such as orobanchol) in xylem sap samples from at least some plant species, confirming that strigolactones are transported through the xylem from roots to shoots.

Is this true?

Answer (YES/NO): NO